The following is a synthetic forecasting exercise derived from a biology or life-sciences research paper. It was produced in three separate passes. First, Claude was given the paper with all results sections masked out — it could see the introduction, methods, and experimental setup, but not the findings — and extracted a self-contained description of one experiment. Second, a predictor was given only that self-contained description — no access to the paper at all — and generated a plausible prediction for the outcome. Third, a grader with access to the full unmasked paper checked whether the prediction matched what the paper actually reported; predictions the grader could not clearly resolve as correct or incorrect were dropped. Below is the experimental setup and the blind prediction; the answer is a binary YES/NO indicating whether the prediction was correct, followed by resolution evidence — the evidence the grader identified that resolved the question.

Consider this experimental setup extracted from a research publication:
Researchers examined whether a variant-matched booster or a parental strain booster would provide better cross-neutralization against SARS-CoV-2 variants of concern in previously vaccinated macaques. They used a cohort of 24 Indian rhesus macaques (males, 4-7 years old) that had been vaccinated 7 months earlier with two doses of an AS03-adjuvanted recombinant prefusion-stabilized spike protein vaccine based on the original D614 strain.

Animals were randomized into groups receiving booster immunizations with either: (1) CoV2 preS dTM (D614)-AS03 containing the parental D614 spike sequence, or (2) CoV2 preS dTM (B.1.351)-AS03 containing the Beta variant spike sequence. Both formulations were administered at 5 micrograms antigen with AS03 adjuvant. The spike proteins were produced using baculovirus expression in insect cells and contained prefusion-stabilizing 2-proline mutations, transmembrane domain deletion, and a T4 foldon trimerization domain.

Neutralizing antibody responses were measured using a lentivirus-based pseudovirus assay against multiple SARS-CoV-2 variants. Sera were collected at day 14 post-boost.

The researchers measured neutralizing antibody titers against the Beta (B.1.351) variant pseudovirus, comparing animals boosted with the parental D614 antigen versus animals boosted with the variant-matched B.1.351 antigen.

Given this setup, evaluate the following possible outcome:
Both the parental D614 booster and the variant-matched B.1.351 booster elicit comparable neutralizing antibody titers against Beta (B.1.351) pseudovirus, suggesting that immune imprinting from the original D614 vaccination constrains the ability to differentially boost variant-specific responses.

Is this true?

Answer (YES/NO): NO